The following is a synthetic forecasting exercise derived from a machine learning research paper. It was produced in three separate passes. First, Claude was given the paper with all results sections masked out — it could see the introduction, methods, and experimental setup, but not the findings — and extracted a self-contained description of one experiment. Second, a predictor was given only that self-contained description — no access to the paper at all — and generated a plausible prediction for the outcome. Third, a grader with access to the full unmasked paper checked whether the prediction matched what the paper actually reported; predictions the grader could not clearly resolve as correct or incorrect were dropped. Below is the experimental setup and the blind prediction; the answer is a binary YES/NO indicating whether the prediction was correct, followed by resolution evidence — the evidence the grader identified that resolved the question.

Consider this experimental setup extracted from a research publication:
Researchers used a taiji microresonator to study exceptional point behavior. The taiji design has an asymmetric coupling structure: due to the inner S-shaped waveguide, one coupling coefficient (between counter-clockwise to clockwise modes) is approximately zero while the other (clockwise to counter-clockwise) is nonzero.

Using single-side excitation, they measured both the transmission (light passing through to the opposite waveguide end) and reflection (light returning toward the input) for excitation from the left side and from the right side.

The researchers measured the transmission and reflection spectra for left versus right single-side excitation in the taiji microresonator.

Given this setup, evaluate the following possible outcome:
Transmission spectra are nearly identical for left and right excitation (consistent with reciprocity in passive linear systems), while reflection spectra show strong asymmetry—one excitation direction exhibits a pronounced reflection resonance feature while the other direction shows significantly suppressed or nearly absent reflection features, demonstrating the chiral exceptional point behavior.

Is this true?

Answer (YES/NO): YES